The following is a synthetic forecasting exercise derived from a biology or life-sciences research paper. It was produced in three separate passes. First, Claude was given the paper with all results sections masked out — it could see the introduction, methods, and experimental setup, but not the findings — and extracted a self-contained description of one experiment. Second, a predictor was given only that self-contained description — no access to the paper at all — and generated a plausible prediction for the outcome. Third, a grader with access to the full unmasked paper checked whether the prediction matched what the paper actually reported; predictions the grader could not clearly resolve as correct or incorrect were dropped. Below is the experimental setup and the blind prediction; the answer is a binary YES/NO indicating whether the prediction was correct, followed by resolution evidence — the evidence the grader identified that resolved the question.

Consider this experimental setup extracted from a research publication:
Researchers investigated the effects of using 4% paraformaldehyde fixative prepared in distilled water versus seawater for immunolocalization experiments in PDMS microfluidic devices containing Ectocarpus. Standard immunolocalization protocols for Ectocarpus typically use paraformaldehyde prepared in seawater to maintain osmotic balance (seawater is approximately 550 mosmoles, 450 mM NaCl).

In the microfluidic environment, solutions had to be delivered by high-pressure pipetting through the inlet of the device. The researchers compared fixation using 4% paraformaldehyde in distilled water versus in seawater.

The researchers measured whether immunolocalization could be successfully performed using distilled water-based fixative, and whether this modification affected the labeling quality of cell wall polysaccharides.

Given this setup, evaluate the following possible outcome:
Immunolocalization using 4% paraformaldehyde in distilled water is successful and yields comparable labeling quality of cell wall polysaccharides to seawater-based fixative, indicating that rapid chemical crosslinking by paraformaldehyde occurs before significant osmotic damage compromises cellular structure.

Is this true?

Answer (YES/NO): YES